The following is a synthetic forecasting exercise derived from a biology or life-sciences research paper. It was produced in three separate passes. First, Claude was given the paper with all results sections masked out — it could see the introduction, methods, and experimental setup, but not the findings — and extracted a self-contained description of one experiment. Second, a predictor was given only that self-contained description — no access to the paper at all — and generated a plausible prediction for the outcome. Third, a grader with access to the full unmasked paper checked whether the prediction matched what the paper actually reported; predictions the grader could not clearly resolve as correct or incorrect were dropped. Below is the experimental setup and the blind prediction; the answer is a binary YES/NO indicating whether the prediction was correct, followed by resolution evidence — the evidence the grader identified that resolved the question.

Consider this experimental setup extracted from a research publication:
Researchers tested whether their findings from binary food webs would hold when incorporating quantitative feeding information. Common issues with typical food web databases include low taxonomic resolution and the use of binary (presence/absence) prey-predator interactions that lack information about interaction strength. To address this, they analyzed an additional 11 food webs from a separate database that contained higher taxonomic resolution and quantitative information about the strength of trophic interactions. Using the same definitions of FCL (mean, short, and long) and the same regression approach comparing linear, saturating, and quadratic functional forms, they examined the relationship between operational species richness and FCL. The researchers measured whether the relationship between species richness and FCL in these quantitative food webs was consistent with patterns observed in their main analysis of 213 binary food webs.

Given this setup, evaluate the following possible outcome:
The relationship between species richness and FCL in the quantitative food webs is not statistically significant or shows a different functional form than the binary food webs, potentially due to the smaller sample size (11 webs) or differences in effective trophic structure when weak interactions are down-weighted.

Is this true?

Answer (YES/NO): NO